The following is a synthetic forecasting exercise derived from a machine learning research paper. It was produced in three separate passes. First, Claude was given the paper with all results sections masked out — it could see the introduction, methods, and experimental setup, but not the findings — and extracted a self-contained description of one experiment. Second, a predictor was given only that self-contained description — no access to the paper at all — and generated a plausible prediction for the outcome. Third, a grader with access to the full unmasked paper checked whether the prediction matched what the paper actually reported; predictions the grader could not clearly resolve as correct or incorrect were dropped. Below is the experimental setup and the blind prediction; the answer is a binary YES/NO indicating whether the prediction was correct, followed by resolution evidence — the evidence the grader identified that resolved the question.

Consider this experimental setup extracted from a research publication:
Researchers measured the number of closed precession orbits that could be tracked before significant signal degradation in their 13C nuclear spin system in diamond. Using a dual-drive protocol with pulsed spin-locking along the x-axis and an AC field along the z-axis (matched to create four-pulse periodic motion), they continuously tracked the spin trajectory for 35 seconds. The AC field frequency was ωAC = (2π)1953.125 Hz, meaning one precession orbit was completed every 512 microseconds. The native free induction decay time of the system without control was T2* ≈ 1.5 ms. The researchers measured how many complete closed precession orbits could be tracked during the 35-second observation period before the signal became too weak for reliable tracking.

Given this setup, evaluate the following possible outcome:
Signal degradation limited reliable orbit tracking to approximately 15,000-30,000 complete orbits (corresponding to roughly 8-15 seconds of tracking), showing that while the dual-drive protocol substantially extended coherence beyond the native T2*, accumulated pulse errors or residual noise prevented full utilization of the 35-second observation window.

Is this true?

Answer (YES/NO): NO